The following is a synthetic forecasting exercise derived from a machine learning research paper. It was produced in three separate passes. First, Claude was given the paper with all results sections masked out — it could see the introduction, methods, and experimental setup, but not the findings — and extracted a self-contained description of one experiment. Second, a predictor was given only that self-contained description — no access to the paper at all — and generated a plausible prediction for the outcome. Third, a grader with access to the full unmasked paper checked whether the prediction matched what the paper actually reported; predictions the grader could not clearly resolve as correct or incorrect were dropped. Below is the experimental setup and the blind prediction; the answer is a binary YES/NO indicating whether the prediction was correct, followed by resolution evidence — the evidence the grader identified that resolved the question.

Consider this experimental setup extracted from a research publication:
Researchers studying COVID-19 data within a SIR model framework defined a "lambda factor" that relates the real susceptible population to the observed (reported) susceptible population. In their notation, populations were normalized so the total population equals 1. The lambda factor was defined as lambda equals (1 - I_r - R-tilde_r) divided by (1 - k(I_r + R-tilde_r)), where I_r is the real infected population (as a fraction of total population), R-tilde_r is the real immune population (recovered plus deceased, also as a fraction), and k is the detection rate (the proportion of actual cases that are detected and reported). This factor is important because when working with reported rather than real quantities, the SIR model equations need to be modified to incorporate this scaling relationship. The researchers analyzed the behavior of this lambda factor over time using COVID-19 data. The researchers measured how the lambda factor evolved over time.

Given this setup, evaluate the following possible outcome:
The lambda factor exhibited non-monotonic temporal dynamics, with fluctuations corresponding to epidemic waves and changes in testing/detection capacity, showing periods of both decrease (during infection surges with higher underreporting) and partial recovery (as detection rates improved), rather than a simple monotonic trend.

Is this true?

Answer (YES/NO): NO